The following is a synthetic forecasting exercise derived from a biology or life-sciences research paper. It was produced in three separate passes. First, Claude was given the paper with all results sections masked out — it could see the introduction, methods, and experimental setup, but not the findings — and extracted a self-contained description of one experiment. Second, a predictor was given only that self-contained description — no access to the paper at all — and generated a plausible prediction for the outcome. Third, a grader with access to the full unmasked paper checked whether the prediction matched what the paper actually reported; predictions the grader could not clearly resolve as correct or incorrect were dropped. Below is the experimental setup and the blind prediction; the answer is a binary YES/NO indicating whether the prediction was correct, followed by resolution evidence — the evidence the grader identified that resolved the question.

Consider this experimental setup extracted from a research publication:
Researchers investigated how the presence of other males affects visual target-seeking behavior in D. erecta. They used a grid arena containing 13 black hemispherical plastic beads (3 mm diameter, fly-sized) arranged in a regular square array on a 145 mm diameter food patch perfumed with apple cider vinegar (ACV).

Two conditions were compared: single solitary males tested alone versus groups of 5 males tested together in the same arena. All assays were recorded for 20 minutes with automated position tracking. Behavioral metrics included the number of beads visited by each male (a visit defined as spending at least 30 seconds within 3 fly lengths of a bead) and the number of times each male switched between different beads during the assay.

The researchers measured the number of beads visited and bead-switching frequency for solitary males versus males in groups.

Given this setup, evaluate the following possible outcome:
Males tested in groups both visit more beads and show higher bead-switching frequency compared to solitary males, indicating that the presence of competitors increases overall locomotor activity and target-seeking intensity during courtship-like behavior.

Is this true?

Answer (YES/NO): NO